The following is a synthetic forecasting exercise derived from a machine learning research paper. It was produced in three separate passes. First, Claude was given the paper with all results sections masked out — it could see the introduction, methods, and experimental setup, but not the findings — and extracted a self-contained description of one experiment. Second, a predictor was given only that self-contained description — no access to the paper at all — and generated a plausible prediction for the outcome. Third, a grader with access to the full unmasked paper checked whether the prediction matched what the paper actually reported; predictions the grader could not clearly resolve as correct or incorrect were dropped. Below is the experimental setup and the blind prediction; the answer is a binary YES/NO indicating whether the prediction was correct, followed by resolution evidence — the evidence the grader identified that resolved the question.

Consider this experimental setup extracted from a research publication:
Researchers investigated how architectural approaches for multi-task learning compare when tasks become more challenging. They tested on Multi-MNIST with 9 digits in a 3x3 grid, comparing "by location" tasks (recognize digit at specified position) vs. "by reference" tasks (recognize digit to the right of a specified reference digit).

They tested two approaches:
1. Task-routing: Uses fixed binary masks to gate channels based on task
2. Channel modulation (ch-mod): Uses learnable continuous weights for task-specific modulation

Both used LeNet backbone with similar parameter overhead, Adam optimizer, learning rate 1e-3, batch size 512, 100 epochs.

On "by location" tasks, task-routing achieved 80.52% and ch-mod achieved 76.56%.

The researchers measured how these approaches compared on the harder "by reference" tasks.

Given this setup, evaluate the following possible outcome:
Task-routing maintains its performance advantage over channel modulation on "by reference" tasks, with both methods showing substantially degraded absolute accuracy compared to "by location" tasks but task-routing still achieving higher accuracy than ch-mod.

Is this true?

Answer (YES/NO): YES